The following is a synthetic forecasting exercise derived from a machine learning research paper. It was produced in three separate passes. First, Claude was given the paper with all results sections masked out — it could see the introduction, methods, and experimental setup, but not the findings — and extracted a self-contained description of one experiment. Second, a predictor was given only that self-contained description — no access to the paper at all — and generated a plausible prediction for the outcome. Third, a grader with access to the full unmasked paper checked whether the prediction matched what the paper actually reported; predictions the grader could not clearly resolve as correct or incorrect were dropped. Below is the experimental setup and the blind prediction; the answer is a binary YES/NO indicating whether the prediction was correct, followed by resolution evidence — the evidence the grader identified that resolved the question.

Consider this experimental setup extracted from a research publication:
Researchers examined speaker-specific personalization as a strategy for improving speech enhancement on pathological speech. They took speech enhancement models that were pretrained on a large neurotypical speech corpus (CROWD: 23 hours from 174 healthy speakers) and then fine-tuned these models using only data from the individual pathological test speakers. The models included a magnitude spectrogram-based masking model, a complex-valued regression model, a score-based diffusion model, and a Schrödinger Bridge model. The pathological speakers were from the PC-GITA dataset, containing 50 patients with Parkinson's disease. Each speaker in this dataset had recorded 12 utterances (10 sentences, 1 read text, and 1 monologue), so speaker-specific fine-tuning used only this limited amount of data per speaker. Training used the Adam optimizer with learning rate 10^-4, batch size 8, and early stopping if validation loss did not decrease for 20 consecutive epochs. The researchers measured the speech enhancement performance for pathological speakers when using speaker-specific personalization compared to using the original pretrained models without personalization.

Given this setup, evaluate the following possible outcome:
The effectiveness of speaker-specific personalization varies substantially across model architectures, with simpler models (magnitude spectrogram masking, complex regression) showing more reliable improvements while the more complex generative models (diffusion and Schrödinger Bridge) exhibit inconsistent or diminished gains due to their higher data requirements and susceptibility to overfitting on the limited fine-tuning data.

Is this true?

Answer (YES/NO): NO